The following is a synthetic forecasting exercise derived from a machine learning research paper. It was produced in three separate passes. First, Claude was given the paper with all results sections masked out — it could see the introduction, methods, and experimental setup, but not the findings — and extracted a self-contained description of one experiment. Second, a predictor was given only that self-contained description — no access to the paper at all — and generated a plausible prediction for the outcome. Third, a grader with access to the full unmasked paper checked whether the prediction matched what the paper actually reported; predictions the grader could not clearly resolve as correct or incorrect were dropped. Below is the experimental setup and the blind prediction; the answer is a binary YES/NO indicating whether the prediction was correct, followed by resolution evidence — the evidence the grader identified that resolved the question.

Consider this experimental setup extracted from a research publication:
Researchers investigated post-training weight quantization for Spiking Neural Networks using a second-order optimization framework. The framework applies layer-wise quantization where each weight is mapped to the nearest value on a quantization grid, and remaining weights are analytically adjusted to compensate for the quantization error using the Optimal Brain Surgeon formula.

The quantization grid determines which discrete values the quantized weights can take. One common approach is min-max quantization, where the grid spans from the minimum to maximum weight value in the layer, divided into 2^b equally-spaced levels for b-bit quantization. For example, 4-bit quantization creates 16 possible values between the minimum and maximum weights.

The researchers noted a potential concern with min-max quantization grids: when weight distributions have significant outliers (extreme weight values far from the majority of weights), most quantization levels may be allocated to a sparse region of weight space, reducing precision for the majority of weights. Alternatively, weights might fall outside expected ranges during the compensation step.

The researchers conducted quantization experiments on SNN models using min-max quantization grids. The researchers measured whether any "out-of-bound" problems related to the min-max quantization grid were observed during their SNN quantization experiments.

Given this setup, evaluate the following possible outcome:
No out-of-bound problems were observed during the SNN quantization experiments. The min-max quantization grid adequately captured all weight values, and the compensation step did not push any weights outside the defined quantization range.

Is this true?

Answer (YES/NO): NO